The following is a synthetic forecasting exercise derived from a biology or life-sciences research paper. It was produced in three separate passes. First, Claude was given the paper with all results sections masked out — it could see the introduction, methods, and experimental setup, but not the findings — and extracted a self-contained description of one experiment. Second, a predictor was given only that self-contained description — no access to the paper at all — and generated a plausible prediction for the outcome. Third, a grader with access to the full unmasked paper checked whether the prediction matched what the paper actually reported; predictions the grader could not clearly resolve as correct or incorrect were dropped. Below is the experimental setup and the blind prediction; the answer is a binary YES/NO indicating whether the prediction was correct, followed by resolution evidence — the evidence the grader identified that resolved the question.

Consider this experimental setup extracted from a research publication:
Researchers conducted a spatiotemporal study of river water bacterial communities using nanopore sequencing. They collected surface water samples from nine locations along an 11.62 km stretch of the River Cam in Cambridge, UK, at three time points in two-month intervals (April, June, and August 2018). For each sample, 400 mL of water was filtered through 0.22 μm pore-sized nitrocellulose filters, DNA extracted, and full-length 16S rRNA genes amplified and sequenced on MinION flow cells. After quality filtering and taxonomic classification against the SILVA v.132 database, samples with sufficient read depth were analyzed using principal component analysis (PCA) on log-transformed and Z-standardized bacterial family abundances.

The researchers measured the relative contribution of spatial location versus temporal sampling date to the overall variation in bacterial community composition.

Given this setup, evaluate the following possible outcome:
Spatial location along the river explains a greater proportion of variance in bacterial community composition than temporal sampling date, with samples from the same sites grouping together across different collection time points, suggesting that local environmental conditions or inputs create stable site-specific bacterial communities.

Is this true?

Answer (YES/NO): NO